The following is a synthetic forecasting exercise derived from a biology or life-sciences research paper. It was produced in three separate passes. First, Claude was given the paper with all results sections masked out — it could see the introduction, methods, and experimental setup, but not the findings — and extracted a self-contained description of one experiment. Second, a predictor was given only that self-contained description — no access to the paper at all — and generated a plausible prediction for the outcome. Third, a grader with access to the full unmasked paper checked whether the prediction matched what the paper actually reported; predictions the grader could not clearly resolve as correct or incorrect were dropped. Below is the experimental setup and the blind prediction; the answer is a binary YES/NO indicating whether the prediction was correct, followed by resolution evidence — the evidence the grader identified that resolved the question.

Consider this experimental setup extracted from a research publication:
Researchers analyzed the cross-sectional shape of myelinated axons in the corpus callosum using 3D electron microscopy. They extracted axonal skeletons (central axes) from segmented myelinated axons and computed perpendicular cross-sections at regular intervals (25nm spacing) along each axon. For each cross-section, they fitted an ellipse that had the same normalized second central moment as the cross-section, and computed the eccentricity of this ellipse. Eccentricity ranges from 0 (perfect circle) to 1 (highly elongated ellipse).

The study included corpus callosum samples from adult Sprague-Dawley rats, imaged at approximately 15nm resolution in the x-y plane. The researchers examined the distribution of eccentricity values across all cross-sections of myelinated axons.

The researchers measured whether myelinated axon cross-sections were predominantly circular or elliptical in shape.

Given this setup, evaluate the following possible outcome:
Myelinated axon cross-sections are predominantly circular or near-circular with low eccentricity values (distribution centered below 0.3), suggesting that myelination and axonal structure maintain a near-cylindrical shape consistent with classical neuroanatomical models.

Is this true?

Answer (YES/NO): NO